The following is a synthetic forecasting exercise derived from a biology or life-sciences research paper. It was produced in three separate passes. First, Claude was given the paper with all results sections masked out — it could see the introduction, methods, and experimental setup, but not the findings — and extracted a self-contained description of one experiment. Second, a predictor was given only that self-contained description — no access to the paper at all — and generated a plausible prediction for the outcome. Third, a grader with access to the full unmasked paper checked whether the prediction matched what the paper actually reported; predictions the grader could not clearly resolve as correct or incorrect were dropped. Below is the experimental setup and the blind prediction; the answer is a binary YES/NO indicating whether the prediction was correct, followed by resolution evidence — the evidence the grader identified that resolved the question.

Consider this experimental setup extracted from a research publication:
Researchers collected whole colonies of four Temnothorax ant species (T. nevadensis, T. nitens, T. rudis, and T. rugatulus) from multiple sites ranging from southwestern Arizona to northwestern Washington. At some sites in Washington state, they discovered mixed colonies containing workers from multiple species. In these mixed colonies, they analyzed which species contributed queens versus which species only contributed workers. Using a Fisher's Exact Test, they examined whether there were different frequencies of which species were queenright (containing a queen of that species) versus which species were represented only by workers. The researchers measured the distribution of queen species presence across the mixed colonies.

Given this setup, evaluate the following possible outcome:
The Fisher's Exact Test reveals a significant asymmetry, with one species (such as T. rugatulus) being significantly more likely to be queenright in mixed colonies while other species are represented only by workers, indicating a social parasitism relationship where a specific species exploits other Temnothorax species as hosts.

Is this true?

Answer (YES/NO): NO